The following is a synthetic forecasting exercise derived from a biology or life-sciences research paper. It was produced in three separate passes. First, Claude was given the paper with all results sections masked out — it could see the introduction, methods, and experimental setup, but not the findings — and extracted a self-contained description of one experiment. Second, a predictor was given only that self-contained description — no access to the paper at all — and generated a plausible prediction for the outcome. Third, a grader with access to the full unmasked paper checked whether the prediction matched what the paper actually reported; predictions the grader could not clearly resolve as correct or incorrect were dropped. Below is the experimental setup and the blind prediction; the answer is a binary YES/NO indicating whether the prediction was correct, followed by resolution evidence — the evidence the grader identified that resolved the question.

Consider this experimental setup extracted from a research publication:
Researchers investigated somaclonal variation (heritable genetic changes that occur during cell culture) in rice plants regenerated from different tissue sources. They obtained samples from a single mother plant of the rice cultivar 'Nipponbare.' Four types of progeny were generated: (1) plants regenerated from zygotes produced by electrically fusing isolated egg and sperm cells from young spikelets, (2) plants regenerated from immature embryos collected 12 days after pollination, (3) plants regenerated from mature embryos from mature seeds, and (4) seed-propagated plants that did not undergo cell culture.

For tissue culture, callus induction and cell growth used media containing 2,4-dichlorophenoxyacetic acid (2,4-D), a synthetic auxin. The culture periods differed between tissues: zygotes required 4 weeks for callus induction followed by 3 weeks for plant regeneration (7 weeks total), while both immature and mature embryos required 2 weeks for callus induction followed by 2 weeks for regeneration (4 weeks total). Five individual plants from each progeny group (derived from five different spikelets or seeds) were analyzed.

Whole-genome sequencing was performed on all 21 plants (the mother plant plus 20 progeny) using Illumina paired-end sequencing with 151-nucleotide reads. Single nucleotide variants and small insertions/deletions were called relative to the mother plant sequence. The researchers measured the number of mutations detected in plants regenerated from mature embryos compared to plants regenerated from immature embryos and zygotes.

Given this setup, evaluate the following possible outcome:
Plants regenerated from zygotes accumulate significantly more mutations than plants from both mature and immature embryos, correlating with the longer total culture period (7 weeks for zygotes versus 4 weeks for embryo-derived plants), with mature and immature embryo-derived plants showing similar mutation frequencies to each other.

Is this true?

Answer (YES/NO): NO